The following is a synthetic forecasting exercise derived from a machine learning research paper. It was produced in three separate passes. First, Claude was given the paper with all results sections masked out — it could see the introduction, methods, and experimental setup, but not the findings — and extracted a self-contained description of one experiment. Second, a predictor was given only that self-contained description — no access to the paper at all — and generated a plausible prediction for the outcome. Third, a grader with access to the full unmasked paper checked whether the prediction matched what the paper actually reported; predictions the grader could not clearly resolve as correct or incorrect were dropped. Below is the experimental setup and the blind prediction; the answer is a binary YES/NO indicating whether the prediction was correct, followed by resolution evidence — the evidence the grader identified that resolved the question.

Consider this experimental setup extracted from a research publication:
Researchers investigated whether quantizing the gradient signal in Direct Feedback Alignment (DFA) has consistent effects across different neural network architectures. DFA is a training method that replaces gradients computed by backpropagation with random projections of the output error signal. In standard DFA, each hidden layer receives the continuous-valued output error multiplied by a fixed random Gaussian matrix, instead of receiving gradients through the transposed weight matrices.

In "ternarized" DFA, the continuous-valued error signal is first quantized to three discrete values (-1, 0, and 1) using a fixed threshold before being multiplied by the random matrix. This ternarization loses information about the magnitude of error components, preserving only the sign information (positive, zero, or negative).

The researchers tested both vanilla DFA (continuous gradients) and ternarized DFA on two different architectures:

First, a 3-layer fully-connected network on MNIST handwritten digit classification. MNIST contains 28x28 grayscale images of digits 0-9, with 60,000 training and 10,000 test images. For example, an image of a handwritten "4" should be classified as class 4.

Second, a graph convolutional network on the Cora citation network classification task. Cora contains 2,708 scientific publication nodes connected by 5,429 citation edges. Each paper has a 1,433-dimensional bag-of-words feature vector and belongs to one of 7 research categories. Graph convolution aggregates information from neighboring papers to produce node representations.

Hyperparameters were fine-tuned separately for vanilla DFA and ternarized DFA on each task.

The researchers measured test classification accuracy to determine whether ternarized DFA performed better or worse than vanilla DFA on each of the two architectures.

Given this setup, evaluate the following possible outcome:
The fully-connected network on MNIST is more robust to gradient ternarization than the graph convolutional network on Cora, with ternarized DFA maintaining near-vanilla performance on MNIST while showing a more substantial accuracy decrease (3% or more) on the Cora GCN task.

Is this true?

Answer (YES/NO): NO